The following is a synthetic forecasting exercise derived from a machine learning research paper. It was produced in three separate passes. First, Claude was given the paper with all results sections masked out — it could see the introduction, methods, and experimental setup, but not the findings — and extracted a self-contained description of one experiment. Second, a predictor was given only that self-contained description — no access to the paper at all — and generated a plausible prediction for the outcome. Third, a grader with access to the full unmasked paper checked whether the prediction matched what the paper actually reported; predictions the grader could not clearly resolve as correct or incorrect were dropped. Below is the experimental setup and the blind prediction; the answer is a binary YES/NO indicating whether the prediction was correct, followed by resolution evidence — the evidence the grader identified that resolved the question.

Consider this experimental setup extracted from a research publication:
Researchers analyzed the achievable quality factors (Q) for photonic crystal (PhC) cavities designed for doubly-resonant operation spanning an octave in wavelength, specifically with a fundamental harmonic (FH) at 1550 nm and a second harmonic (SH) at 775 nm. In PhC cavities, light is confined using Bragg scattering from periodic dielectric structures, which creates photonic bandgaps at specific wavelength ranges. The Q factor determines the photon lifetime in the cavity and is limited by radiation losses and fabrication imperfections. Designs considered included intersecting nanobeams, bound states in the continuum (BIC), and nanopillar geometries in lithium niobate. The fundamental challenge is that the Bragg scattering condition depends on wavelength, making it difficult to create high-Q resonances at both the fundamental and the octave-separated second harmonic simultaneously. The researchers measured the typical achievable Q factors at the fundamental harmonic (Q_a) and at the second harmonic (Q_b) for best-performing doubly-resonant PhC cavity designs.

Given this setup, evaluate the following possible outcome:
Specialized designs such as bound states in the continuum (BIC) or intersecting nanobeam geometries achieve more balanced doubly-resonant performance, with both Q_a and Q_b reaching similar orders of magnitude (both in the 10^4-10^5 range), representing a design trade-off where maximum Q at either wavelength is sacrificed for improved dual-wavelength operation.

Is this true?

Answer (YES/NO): NO